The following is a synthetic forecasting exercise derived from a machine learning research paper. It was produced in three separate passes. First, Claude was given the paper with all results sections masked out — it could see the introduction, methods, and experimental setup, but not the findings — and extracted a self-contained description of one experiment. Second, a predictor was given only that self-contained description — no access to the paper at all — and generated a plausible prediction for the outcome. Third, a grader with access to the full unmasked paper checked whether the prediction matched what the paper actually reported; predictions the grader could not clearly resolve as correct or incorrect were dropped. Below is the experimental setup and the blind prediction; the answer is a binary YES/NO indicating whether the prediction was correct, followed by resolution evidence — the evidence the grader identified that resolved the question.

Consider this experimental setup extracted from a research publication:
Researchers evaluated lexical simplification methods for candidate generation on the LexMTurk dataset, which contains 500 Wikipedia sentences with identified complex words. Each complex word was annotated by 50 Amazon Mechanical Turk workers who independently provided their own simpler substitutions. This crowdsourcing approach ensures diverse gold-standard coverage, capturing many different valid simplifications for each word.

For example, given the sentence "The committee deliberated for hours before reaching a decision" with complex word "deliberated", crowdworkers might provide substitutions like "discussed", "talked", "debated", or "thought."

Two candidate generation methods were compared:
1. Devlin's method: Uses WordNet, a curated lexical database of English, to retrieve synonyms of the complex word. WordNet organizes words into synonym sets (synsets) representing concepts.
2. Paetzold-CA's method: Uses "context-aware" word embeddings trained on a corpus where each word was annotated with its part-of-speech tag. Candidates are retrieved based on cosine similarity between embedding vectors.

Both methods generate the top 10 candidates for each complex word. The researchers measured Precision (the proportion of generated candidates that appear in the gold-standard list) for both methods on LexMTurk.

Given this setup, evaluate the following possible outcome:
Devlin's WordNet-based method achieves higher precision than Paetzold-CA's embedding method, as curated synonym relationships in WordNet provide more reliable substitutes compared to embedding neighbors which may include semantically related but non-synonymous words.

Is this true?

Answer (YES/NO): NO